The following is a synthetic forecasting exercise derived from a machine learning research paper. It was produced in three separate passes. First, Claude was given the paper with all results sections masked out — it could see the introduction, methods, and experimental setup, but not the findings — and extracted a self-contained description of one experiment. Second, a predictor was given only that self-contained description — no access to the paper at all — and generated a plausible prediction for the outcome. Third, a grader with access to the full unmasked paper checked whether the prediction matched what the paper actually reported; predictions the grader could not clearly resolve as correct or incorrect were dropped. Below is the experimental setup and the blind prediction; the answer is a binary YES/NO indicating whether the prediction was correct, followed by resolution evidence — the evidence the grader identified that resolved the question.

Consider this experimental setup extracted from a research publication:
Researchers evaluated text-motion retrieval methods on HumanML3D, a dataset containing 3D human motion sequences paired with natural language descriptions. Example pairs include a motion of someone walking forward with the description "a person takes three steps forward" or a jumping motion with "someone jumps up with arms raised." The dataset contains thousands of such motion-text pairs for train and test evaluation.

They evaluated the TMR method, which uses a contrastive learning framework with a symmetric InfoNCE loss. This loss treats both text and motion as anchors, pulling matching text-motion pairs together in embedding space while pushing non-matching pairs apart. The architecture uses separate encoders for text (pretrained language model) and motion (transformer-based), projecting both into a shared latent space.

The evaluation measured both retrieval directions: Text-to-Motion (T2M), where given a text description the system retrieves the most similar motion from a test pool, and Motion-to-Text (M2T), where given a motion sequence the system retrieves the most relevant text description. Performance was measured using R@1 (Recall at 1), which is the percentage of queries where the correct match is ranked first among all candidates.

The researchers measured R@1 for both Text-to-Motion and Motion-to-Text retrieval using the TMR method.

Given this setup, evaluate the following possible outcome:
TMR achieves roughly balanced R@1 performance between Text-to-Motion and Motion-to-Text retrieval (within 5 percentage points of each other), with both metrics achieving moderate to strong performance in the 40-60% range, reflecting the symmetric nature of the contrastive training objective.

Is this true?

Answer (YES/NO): NO